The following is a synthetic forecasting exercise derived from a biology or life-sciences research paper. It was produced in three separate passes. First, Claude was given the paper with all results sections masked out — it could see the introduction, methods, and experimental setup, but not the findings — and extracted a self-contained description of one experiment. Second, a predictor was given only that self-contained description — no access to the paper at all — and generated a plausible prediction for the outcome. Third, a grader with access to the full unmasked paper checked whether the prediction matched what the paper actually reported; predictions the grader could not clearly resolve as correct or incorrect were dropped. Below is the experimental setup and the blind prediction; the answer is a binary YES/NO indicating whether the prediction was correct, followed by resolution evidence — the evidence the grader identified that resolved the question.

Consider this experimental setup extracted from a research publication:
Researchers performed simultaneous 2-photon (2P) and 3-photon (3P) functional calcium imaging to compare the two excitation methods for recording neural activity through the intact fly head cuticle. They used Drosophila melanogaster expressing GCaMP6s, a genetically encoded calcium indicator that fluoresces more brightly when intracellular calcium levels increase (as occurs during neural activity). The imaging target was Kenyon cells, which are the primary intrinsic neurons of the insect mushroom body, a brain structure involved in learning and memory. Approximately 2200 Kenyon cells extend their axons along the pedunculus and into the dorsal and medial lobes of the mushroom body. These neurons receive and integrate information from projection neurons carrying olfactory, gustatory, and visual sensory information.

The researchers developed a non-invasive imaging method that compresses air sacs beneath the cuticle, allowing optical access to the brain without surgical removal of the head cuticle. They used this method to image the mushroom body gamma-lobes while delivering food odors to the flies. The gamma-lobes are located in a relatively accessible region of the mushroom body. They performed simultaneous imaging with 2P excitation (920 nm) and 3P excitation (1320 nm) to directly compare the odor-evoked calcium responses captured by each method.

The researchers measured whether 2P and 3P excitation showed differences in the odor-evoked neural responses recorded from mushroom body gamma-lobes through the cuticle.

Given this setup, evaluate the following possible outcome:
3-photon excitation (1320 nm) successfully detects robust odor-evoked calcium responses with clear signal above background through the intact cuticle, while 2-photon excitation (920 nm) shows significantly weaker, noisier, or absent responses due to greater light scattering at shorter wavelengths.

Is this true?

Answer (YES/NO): NO